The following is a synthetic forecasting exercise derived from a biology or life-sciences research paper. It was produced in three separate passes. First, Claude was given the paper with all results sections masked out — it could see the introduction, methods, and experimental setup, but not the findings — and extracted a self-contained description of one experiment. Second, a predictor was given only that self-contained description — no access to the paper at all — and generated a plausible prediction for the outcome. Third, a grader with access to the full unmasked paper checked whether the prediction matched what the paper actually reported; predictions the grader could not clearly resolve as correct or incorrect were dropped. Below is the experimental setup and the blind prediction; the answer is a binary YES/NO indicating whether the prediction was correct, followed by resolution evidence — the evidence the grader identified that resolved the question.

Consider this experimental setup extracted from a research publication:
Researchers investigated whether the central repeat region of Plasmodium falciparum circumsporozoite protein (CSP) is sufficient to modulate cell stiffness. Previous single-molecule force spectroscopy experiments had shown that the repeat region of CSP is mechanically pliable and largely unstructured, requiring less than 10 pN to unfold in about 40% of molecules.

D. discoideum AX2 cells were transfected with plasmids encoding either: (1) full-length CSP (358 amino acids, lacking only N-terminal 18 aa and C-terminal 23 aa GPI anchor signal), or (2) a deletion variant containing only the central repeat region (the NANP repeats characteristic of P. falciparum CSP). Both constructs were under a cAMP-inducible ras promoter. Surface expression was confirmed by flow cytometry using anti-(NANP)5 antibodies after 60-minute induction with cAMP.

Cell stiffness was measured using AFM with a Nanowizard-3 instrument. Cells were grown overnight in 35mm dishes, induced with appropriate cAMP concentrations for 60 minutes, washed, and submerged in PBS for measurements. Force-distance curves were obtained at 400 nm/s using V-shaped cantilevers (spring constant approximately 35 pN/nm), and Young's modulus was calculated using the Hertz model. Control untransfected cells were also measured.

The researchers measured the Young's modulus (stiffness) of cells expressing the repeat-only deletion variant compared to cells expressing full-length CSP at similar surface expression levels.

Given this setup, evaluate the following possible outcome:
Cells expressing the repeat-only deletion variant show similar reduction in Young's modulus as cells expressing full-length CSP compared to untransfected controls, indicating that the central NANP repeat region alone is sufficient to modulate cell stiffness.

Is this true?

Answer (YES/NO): YES